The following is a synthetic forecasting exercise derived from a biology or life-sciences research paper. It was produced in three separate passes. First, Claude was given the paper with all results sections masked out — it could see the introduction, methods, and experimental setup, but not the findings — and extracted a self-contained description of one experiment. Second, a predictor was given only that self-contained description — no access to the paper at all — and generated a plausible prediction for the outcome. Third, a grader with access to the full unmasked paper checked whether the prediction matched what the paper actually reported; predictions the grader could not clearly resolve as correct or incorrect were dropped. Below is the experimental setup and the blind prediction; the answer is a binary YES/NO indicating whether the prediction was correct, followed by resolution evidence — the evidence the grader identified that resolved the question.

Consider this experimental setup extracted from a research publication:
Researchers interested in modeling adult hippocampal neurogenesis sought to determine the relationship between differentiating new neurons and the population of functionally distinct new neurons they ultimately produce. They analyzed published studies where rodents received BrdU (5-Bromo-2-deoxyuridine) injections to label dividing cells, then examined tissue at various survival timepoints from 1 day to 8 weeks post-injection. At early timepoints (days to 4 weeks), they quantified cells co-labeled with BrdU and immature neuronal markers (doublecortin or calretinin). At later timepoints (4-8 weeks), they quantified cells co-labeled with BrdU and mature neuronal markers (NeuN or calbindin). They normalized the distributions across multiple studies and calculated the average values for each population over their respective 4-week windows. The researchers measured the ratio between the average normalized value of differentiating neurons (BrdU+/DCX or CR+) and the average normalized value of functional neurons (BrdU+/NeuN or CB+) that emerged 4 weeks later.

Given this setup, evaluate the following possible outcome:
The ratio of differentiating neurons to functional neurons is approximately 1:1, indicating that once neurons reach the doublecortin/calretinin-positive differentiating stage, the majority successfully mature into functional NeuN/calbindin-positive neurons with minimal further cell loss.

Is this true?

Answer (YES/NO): YES